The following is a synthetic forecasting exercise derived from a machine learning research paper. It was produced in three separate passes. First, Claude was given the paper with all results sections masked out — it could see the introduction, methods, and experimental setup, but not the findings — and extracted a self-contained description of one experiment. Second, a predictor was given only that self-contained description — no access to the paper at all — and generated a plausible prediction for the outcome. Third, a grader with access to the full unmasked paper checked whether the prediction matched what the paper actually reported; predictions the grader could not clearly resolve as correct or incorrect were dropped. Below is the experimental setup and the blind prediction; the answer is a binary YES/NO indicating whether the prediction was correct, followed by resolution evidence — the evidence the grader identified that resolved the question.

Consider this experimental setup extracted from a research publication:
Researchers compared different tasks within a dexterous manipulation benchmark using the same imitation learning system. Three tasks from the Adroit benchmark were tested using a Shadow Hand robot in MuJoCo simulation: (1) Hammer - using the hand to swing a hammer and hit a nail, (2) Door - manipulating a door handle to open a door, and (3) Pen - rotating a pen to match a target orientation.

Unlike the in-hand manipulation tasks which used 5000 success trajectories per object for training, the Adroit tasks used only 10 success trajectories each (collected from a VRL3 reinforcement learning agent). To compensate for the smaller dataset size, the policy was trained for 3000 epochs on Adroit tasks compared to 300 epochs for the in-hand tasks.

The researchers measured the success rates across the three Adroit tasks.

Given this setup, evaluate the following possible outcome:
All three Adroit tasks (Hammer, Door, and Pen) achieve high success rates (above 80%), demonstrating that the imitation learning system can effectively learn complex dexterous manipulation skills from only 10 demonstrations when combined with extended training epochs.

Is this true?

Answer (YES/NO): NO